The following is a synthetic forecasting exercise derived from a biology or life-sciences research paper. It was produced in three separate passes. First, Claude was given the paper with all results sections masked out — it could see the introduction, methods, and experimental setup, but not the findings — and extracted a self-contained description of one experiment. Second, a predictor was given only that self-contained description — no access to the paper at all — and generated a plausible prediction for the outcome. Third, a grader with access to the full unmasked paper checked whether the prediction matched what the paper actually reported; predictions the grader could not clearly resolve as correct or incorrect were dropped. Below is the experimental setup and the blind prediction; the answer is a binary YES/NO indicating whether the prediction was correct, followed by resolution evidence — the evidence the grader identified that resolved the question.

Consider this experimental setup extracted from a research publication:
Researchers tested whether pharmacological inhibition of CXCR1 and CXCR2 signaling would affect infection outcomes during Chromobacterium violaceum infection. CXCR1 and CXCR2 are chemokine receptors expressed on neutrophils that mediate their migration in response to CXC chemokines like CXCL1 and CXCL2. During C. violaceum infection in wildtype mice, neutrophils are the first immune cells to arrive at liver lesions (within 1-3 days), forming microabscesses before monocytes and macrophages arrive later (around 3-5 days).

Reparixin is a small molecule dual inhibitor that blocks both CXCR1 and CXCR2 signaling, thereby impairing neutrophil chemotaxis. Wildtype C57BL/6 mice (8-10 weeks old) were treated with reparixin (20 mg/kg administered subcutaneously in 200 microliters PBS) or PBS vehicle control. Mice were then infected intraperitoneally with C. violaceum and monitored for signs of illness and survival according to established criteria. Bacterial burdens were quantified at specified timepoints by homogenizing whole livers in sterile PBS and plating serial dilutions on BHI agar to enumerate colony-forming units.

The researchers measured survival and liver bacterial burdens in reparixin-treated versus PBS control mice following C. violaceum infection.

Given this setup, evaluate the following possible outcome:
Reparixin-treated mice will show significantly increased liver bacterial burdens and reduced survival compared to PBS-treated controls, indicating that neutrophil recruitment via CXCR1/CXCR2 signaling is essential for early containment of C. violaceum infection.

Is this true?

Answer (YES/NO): NO